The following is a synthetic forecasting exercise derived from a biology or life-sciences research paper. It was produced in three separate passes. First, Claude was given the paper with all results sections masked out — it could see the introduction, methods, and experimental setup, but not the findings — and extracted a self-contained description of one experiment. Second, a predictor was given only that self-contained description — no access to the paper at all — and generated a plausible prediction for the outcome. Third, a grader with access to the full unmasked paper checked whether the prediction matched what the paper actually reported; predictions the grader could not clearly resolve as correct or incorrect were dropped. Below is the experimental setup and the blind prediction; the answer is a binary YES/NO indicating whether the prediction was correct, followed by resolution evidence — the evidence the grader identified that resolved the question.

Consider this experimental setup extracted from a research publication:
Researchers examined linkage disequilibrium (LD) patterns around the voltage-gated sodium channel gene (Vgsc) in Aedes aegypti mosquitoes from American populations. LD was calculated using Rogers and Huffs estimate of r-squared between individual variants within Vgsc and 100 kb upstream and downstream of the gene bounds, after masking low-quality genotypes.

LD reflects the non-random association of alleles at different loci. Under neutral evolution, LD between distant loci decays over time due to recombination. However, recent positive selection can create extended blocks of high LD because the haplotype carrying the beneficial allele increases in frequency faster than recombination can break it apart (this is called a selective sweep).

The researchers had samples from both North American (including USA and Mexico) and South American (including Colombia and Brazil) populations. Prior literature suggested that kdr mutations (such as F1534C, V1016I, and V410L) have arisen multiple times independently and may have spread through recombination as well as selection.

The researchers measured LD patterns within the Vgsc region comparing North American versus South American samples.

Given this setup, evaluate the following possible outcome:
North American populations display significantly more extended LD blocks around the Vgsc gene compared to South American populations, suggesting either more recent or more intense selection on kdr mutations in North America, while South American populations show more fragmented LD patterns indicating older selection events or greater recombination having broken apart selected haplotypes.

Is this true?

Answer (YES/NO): NO